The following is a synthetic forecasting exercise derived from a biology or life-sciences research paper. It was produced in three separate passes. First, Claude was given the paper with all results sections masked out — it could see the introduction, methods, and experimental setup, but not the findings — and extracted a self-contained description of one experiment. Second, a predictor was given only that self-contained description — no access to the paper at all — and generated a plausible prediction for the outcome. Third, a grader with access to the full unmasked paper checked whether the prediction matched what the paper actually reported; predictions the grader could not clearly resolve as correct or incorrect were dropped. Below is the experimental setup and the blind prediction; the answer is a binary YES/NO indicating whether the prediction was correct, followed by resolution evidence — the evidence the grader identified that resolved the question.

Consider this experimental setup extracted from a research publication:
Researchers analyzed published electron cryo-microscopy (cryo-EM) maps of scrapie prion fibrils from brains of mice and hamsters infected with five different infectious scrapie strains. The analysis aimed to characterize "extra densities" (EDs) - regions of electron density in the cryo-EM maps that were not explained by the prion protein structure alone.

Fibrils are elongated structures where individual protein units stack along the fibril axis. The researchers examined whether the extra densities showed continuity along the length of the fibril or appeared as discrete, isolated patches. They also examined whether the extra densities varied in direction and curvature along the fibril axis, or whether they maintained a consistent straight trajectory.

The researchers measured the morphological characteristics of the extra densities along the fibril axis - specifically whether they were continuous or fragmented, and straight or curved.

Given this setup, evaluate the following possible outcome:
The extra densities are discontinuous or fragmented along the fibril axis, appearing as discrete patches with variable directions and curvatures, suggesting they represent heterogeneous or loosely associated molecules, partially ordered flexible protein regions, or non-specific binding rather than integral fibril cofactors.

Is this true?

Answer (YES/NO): NO